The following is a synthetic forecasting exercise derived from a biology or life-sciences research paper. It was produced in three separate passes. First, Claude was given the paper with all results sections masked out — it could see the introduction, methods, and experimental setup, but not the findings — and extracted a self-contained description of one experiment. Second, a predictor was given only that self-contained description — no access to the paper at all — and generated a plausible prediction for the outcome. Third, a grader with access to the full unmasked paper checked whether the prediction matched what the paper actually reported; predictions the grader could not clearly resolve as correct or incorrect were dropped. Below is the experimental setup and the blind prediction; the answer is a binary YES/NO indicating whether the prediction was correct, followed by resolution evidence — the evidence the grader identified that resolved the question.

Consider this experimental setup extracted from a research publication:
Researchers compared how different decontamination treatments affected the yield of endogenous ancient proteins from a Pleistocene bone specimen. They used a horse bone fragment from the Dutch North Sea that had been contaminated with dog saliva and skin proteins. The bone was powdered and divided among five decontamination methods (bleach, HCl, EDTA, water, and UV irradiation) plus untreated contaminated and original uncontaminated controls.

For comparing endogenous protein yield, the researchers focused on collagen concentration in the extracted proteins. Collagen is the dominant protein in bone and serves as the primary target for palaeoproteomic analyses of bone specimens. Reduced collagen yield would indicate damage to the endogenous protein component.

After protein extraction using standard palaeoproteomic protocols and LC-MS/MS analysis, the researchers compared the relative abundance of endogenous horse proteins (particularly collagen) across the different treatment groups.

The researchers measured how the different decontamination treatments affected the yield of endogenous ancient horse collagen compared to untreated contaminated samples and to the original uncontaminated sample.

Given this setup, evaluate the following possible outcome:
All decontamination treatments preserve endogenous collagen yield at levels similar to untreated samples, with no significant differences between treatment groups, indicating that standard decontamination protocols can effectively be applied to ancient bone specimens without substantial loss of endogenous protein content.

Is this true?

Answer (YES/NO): NO